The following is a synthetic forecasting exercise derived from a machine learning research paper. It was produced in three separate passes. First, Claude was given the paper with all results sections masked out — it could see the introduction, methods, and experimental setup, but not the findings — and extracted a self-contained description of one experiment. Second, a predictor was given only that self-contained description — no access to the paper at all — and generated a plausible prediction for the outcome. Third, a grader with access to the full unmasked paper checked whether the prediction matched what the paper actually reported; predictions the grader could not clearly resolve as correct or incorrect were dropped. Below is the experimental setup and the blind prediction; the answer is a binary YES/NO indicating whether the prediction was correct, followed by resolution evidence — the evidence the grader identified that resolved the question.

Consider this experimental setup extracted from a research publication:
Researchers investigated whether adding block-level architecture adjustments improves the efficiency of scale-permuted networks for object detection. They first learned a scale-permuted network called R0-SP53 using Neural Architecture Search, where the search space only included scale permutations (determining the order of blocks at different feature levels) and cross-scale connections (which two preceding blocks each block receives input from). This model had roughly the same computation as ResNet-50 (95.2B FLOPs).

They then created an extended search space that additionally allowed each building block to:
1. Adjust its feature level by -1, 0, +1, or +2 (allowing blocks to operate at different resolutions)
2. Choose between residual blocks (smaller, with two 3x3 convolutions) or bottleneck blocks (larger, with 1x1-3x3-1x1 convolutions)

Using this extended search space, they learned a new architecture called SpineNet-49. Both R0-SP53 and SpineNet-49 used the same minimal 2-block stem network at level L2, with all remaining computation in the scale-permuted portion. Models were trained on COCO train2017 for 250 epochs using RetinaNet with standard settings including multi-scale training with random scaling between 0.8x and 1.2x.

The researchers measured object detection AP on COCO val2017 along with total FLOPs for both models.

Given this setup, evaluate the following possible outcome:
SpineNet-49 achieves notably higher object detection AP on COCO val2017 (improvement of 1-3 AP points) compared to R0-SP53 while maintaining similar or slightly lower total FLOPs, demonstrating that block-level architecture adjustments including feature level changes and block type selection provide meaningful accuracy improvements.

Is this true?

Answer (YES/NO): NO